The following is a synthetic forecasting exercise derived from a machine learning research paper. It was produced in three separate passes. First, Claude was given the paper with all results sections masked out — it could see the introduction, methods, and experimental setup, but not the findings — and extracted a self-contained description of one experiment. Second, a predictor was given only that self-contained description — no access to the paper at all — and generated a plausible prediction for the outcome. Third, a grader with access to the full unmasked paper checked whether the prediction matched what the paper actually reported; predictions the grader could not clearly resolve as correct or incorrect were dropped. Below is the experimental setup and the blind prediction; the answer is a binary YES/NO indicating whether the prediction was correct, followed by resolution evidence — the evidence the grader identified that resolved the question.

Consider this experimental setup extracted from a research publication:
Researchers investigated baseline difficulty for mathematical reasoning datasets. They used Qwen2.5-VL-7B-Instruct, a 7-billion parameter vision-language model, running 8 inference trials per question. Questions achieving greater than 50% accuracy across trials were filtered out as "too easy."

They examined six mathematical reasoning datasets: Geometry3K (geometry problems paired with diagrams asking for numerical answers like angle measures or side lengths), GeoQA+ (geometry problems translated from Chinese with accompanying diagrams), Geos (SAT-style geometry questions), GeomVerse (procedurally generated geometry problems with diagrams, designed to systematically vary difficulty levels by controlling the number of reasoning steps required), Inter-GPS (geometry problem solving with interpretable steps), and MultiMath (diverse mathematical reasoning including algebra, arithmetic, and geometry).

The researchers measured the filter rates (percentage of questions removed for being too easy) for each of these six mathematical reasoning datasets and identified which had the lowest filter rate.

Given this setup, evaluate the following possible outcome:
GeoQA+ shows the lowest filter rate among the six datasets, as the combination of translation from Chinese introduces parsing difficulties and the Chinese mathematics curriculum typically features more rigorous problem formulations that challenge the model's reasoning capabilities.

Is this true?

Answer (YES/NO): NO